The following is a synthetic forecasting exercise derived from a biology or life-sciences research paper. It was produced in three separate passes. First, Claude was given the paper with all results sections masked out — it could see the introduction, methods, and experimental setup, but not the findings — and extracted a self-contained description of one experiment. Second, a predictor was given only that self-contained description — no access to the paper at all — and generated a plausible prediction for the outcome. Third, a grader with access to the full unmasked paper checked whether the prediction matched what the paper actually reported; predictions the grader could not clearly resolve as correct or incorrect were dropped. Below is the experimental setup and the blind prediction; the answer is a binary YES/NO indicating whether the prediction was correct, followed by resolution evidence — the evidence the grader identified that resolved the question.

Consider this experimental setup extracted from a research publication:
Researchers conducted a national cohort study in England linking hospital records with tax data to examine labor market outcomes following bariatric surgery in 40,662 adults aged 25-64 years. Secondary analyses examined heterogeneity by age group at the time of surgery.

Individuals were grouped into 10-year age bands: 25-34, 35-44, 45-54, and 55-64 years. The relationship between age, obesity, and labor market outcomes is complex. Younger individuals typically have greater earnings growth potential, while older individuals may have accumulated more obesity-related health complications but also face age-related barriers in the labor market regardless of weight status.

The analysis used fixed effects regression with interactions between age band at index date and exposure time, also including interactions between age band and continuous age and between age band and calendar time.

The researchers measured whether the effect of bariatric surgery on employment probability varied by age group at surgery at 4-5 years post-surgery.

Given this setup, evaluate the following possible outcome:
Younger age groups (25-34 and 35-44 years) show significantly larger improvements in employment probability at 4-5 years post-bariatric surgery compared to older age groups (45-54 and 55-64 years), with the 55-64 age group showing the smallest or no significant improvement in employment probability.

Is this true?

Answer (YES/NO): NO